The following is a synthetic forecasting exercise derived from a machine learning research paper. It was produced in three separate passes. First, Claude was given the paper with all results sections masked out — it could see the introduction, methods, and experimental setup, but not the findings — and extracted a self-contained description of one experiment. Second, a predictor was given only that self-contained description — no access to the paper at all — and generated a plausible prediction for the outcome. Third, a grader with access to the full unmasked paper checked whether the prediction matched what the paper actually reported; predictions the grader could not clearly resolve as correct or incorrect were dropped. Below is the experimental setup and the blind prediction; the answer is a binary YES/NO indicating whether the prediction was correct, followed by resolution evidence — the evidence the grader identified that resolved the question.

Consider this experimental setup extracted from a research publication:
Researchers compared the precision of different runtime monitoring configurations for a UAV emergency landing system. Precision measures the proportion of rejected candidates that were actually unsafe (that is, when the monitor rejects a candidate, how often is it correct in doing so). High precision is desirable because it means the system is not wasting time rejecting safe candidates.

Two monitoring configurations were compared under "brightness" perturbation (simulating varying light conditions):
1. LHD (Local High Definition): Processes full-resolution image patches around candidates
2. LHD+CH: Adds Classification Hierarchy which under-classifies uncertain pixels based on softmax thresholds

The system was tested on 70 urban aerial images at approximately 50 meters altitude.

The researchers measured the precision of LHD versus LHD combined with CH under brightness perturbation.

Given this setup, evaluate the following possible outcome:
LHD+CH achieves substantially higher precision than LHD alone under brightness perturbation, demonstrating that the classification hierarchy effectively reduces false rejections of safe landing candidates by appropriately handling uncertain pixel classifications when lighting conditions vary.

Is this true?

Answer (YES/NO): NO